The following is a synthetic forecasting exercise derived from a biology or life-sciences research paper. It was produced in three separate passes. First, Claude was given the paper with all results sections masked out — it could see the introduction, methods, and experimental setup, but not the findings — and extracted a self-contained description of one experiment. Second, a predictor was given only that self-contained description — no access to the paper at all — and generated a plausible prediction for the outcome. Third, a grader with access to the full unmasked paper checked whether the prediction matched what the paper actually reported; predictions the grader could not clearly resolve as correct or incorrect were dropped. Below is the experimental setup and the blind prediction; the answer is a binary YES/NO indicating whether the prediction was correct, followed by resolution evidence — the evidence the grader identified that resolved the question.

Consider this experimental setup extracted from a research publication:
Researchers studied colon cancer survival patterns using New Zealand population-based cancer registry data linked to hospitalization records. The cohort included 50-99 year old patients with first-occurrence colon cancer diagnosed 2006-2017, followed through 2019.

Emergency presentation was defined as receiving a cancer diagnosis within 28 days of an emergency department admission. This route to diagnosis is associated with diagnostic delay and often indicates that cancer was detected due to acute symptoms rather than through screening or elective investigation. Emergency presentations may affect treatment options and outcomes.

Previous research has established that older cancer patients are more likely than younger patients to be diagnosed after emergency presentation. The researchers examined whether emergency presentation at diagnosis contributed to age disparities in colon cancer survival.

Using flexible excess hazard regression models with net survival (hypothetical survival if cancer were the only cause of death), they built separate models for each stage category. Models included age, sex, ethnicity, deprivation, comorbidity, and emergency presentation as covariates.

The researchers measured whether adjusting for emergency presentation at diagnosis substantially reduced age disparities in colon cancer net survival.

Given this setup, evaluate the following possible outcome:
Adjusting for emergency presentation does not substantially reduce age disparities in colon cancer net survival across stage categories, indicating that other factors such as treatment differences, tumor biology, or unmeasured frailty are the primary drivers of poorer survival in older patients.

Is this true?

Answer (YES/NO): NO